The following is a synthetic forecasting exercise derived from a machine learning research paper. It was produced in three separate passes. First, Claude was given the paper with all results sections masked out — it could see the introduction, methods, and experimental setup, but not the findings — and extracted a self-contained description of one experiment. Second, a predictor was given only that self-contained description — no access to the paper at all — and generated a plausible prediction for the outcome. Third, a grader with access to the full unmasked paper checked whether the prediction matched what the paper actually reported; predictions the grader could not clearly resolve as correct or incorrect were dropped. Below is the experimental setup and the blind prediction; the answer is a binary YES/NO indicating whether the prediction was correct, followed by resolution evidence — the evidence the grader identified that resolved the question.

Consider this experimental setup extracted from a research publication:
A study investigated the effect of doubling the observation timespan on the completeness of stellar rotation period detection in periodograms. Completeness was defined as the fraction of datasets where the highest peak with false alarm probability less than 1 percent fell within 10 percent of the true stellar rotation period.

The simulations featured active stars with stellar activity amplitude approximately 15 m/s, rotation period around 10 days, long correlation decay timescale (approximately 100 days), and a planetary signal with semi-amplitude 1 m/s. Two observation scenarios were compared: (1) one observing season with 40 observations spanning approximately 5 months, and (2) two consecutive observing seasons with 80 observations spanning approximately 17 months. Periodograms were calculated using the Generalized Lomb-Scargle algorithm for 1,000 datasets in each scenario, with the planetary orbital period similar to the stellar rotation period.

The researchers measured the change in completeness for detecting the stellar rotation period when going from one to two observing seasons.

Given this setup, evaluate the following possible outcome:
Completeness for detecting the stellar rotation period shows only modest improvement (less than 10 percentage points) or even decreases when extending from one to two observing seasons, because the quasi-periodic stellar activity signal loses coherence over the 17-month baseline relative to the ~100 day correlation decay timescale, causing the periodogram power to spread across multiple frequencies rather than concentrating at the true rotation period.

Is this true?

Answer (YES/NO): YES